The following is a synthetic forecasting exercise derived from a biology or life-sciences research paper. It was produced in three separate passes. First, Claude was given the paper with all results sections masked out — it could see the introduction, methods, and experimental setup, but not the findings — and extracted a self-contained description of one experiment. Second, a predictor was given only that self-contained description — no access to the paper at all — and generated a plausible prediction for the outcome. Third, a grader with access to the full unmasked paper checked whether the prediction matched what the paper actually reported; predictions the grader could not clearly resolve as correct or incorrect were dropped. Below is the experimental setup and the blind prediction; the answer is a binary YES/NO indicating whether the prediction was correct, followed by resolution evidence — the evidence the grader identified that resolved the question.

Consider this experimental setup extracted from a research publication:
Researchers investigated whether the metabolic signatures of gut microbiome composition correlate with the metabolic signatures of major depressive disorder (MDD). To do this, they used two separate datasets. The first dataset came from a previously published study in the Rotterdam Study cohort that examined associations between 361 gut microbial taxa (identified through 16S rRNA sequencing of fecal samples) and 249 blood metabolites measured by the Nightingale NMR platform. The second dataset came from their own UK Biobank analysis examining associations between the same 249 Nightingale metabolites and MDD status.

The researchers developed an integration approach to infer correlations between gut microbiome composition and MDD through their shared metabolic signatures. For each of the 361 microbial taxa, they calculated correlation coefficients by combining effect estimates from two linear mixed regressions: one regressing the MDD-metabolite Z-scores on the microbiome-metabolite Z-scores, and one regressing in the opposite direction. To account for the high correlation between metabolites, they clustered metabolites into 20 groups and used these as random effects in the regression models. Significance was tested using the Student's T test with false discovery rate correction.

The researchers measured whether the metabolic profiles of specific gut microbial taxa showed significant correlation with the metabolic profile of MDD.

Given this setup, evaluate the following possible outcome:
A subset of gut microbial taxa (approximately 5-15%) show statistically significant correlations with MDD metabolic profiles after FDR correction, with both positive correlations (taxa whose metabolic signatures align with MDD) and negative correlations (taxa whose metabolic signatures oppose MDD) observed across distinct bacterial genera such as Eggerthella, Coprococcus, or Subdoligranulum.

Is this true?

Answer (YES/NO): NO